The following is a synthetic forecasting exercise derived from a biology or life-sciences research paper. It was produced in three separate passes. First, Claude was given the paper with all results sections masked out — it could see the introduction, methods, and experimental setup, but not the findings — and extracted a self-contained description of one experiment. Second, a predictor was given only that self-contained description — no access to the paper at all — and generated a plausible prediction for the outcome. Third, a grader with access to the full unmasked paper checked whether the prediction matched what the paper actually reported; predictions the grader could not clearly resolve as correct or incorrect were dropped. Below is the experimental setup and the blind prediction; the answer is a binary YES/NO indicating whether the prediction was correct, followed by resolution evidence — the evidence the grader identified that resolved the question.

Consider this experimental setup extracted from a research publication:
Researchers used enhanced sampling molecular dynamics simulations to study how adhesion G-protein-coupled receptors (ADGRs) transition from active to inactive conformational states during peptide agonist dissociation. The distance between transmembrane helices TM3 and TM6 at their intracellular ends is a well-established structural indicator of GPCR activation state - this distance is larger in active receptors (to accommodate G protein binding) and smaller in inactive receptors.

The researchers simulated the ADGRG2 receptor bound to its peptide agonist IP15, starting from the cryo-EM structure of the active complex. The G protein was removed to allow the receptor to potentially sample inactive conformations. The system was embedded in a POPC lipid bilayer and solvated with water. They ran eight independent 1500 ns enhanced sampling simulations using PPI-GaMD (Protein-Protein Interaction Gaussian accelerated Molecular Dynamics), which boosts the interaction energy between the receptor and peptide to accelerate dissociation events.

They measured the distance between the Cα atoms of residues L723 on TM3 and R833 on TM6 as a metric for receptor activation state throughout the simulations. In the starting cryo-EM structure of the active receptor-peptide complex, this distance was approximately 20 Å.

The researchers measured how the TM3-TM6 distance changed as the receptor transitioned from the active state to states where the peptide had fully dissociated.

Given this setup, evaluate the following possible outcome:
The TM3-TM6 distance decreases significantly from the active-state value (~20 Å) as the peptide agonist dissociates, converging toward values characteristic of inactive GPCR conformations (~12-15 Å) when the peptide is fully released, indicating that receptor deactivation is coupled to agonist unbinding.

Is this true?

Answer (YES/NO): NO